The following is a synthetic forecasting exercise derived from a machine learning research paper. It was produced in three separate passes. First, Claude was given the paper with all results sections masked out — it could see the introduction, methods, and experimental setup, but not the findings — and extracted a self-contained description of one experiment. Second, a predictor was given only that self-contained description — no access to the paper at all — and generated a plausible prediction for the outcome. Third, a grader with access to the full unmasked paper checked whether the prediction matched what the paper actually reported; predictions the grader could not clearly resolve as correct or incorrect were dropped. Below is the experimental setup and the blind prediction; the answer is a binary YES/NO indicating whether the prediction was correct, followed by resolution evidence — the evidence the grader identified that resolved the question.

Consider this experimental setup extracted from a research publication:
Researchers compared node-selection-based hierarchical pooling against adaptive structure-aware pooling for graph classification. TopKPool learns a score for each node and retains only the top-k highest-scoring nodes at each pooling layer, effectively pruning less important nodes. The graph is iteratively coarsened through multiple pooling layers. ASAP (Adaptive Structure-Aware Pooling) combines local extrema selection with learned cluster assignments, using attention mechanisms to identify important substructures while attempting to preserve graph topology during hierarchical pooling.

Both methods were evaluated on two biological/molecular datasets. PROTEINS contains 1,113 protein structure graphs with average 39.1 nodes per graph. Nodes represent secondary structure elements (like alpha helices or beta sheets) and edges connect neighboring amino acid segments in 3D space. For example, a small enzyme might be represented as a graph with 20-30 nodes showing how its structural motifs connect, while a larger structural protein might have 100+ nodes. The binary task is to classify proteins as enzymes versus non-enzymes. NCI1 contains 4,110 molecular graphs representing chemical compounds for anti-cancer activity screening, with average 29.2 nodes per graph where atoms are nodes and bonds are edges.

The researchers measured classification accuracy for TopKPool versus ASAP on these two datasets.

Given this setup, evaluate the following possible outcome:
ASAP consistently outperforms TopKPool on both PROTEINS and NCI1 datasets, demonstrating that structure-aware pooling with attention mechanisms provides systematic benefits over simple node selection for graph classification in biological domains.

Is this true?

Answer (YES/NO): NO